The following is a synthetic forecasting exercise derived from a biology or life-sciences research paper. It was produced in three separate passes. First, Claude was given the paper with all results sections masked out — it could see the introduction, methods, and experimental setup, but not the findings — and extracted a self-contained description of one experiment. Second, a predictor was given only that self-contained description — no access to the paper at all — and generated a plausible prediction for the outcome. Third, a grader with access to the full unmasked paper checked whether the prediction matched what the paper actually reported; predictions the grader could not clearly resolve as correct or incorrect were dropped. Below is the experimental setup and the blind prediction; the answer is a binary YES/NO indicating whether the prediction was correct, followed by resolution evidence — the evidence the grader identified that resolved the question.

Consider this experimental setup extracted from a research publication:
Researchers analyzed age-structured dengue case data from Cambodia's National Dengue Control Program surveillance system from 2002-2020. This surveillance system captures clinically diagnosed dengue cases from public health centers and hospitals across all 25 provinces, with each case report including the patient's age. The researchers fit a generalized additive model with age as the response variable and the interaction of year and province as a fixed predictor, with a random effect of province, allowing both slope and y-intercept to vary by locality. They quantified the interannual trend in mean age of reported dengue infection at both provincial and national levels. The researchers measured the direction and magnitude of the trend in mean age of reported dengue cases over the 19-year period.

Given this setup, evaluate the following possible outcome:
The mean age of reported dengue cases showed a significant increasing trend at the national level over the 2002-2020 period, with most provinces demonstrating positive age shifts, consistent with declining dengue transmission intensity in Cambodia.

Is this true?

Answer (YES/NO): YES